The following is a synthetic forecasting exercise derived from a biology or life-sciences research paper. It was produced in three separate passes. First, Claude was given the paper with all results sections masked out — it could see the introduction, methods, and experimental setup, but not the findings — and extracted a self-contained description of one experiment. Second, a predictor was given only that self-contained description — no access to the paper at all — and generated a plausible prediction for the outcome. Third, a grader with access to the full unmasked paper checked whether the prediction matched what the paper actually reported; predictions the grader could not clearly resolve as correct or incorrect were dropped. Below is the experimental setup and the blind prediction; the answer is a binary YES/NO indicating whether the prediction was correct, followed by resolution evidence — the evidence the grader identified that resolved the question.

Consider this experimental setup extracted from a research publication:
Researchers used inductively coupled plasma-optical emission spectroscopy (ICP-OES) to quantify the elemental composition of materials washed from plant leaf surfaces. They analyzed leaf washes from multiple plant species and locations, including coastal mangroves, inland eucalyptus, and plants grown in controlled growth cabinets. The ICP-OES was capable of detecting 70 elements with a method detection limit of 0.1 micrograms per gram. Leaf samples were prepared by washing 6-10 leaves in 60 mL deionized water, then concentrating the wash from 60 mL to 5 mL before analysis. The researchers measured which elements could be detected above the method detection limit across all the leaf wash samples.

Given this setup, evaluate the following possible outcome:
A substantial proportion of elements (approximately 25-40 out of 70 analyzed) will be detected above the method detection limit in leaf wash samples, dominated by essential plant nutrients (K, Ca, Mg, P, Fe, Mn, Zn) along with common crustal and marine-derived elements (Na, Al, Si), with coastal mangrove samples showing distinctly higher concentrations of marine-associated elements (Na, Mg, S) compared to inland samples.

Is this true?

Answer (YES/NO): NO